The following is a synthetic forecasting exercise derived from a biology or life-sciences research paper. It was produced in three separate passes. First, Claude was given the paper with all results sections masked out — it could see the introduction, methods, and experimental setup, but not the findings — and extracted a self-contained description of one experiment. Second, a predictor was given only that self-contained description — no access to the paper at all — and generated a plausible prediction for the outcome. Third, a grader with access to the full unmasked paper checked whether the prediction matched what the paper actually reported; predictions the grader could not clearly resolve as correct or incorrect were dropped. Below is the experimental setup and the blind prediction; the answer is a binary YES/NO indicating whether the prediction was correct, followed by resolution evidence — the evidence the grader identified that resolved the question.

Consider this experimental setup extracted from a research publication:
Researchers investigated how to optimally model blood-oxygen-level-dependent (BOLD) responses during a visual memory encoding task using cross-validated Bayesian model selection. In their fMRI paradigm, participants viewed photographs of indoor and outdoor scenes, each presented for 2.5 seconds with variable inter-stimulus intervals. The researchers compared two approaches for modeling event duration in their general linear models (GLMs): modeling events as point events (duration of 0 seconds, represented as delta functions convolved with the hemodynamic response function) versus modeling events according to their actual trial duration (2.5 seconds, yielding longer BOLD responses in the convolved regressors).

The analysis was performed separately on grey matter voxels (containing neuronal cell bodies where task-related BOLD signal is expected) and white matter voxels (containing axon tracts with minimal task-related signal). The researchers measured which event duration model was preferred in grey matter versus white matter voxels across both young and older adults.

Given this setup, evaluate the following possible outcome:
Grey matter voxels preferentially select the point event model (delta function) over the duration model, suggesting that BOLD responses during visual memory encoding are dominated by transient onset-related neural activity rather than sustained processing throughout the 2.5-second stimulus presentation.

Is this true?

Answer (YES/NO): NO